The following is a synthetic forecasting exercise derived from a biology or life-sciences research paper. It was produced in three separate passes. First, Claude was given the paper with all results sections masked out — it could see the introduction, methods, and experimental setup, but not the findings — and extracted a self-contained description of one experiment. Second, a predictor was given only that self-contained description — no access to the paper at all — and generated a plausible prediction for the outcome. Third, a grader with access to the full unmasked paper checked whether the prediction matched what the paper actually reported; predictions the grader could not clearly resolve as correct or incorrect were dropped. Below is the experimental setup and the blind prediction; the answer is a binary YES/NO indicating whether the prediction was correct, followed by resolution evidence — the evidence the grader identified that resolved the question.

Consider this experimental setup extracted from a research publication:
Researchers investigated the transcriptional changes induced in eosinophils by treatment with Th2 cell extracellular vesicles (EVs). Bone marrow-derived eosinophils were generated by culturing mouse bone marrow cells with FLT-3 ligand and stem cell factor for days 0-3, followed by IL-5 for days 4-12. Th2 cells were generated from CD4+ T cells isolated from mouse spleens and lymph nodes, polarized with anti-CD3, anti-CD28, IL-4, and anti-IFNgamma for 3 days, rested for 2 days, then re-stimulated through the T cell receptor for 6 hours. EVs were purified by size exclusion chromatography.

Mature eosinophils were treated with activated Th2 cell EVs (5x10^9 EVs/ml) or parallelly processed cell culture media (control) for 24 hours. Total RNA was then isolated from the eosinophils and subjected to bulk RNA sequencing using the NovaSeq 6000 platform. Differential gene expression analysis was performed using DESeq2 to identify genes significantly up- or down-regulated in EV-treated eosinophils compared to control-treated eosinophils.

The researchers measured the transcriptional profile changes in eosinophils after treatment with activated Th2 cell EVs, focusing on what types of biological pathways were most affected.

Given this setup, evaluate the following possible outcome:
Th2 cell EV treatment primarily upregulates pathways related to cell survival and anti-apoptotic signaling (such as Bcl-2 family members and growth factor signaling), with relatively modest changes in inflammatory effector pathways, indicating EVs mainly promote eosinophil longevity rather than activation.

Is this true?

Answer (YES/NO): NO